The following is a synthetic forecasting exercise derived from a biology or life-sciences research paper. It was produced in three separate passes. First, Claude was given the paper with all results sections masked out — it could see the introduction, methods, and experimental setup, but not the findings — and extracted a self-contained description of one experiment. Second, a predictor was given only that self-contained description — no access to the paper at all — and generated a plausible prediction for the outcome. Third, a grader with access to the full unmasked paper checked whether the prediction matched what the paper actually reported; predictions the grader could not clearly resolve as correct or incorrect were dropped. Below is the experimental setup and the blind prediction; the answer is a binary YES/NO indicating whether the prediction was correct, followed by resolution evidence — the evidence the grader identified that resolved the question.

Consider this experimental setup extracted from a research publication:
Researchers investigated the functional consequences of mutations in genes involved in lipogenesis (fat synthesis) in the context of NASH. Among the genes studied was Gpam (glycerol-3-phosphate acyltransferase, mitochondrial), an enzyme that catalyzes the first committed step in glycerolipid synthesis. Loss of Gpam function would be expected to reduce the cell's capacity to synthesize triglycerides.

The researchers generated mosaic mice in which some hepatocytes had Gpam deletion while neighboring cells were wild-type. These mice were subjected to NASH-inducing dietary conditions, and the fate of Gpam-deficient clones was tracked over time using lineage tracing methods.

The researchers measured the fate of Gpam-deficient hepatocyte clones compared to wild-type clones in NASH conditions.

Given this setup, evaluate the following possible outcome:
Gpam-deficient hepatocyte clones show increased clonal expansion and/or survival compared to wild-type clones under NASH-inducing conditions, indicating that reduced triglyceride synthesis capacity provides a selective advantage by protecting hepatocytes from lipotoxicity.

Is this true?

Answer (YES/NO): YES